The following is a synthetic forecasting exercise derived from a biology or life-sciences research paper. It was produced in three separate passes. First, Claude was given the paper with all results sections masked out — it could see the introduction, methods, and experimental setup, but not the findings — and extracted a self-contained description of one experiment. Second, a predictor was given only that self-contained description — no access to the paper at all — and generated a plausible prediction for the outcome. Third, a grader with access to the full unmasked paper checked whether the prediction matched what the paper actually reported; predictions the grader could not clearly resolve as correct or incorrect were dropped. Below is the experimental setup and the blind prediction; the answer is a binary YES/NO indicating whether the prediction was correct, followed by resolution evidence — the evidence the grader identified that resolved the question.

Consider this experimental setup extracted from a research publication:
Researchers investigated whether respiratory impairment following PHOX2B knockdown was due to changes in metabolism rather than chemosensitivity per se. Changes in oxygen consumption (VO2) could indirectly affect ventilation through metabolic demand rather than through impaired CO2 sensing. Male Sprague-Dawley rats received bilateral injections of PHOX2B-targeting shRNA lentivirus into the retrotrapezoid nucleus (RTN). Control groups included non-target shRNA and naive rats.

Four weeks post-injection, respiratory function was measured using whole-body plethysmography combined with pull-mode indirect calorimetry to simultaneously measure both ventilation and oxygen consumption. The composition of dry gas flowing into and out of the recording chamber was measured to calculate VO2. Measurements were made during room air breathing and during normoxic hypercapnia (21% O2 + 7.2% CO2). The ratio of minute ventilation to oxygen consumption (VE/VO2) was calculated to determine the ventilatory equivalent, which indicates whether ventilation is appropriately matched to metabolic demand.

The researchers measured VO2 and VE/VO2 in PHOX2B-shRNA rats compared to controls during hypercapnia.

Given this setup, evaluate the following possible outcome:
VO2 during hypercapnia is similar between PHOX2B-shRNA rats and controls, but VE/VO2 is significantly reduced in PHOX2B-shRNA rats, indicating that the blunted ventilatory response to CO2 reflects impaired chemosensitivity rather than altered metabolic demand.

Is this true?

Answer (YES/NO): YES